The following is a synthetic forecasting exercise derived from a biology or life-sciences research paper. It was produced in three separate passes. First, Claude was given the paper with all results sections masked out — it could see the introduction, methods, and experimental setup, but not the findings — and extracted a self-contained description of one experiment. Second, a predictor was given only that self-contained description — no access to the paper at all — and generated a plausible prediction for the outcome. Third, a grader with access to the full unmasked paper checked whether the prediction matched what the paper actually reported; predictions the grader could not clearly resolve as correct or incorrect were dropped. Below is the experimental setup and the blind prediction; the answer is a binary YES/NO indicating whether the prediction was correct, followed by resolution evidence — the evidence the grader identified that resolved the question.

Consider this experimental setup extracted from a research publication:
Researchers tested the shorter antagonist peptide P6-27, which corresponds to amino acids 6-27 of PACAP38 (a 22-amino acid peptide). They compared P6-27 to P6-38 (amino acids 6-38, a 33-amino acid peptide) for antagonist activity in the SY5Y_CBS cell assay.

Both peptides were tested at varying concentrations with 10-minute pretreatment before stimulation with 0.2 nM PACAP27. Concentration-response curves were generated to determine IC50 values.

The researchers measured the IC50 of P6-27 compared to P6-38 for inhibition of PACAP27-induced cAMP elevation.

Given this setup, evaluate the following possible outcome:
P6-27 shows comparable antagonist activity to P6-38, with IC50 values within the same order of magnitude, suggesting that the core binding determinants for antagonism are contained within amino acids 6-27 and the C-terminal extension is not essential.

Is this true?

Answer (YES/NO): NO